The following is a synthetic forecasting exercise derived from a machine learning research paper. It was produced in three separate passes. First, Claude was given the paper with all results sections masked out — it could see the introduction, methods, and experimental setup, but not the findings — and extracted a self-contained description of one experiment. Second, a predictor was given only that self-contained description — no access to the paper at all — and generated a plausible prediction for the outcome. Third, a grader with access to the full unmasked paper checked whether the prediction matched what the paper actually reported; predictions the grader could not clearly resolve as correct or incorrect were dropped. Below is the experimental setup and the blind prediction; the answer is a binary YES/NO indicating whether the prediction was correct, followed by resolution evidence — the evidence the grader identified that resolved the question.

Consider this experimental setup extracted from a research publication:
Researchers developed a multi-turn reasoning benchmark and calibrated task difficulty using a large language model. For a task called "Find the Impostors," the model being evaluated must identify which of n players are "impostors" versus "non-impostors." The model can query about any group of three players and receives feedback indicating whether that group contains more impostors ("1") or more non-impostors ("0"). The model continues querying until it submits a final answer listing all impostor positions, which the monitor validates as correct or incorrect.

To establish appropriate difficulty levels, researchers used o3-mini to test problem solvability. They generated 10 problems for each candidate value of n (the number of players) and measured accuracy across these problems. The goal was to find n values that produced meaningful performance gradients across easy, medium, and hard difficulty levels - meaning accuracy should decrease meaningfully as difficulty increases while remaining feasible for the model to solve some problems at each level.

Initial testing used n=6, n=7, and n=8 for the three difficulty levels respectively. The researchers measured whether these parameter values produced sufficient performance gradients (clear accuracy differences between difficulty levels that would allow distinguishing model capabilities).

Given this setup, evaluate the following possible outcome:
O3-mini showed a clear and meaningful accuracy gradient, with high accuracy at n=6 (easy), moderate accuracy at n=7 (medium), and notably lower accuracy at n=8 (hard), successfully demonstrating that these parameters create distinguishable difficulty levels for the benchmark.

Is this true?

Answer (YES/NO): NO